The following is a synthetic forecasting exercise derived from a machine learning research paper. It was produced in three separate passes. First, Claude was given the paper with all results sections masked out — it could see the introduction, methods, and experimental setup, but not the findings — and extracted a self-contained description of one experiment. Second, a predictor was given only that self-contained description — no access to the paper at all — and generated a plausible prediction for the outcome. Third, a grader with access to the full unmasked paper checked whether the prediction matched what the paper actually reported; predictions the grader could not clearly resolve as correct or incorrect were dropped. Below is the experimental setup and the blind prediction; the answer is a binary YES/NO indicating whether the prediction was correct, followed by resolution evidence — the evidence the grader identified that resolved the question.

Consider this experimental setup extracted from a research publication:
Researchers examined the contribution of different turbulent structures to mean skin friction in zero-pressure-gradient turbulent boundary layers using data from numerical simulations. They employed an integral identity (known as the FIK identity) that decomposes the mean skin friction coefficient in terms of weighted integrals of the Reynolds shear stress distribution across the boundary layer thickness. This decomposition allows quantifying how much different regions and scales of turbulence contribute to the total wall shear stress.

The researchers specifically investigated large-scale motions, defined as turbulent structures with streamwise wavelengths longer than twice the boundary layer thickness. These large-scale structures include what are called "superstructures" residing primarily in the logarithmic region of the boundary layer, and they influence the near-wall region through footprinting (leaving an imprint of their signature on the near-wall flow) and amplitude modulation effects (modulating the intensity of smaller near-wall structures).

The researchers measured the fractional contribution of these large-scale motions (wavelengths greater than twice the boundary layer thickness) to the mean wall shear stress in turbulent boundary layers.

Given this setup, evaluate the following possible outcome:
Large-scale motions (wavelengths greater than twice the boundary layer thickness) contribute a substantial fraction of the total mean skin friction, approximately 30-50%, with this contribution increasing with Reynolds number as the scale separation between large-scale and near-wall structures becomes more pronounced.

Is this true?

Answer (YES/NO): YES